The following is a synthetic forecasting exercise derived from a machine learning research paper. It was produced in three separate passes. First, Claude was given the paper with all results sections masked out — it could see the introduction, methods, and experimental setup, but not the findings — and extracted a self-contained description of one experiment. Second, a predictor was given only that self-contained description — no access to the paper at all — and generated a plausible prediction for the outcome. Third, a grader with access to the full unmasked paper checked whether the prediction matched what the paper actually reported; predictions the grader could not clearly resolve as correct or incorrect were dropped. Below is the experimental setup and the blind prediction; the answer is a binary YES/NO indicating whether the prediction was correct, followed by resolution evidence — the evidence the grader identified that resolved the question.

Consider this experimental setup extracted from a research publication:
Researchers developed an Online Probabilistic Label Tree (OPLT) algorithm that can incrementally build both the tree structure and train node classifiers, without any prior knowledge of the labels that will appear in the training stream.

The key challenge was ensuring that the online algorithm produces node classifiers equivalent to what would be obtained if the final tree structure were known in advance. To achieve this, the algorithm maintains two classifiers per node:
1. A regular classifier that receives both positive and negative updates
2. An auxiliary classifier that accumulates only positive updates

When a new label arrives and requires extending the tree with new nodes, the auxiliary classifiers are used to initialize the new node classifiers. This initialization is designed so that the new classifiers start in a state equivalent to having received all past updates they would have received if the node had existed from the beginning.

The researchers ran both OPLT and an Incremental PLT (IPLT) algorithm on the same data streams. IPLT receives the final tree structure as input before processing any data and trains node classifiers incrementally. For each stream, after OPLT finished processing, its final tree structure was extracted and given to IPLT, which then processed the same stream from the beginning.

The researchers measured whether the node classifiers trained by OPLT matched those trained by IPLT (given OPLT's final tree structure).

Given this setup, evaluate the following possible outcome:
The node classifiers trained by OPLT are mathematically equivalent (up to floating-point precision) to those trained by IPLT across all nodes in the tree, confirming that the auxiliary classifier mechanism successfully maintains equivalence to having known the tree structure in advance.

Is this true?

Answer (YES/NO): YES